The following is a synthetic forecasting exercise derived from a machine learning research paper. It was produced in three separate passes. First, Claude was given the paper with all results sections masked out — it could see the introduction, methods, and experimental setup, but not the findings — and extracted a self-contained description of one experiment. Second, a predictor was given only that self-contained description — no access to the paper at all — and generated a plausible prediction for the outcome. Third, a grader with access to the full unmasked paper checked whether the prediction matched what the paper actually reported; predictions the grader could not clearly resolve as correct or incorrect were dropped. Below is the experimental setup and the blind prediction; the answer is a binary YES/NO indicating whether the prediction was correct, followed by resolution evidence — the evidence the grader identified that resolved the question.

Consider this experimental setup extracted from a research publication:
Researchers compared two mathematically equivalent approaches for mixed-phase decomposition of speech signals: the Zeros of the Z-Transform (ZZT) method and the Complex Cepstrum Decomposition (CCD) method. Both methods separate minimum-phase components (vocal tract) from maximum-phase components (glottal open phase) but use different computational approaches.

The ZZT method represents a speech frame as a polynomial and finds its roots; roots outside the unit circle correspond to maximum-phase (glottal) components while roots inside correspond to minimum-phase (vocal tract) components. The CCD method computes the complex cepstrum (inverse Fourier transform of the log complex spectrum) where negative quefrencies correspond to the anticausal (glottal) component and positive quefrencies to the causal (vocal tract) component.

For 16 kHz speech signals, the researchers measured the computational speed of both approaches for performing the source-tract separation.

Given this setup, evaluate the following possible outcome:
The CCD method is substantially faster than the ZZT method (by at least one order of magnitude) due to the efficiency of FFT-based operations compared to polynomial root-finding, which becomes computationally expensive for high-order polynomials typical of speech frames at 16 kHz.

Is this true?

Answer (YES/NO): YES